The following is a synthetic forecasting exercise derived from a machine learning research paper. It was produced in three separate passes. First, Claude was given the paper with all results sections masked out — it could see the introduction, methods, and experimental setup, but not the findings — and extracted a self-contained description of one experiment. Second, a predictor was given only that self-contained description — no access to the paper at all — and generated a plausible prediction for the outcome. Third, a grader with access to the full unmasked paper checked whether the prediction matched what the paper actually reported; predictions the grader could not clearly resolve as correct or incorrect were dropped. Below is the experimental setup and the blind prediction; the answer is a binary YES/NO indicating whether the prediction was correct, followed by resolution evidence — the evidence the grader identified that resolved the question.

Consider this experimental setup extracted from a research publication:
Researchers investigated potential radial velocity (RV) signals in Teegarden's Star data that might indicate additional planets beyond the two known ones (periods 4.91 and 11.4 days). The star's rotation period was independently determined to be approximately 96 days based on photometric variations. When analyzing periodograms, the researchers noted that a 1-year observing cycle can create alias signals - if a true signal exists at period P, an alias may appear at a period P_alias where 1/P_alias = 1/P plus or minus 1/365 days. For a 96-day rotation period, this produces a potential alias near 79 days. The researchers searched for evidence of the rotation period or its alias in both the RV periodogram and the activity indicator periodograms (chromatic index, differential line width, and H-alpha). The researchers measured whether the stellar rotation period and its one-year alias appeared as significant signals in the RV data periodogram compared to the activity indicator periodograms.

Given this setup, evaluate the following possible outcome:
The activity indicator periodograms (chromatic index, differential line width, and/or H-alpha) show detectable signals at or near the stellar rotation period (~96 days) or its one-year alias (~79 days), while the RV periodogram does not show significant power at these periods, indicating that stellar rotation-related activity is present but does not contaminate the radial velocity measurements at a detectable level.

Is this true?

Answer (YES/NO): NO